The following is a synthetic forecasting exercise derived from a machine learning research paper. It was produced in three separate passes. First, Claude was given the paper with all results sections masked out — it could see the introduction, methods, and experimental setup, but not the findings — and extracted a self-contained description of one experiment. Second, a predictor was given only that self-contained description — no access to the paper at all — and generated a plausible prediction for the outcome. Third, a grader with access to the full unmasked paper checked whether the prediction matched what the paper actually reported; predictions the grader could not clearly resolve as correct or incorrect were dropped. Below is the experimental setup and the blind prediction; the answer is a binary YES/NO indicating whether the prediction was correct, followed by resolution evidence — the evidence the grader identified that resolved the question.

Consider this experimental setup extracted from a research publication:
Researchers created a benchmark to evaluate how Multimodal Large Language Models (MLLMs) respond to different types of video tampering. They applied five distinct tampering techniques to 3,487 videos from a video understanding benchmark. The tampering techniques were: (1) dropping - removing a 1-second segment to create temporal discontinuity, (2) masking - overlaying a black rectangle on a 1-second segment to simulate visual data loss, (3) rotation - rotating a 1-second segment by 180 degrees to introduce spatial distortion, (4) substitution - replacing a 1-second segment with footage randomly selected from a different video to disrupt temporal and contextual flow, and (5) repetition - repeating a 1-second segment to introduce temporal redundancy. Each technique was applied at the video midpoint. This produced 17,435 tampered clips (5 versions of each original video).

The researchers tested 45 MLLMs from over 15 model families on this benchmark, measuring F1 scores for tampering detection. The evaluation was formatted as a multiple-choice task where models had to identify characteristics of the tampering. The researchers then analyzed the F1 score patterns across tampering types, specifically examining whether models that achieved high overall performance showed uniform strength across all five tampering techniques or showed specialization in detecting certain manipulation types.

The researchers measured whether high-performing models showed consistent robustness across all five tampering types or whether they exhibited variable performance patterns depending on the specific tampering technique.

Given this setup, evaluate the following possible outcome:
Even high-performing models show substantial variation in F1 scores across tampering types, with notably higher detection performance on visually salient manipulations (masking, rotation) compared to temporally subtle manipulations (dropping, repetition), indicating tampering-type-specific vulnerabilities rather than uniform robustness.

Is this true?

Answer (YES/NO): NO